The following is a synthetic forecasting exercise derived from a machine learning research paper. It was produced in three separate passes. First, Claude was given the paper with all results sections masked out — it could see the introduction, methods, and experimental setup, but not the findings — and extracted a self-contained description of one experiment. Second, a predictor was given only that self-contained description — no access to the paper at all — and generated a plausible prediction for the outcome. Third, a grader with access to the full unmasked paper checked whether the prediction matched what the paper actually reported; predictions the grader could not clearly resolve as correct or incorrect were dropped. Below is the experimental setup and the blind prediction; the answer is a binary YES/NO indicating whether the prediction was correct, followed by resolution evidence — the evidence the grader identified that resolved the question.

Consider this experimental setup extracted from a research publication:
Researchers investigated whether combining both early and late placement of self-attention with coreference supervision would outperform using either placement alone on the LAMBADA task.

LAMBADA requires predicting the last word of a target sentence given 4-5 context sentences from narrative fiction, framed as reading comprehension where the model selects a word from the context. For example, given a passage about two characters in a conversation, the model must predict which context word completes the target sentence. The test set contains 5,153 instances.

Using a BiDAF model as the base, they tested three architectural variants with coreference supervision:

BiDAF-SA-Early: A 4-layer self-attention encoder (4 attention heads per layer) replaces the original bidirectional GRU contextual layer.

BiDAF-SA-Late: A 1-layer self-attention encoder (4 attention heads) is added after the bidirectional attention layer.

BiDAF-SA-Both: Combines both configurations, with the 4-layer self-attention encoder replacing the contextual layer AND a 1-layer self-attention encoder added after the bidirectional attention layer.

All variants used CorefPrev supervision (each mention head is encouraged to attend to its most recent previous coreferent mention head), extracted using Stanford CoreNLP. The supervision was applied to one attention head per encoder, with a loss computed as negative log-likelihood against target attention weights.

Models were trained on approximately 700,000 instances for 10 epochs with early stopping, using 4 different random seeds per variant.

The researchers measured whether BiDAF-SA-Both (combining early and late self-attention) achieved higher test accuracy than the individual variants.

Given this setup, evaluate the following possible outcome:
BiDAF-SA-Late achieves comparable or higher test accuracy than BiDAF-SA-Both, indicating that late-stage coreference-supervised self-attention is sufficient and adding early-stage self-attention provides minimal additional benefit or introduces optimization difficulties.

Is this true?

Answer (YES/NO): NO